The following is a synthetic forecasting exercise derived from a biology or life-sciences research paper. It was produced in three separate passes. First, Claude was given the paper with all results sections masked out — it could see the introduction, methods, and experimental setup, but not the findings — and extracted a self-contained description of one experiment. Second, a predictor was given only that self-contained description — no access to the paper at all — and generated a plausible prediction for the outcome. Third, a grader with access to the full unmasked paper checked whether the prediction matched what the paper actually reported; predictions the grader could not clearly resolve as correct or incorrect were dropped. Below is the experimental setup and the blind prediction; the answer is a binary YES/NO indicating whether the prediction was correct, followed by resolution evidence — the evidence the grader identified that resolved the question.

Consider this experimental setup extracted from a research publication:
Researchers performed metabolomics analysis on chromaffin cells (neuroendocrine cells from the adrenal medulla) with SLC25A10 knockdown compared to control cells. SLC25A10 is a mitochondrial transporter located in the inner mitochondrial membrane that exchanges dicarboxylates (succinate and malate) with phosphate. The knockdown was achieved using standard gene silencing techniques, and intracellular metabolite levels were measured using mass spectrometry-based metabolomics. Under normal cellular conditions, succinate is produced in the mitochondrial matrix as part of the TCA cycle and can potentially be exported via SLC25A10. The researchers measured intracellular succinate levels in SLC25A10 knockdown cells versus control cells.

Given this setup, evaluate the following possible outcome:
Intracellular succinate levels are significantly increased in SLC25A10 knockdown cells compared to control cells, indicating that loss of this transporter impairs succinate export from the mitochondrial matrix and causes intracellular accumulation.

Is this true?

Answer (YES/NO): YES